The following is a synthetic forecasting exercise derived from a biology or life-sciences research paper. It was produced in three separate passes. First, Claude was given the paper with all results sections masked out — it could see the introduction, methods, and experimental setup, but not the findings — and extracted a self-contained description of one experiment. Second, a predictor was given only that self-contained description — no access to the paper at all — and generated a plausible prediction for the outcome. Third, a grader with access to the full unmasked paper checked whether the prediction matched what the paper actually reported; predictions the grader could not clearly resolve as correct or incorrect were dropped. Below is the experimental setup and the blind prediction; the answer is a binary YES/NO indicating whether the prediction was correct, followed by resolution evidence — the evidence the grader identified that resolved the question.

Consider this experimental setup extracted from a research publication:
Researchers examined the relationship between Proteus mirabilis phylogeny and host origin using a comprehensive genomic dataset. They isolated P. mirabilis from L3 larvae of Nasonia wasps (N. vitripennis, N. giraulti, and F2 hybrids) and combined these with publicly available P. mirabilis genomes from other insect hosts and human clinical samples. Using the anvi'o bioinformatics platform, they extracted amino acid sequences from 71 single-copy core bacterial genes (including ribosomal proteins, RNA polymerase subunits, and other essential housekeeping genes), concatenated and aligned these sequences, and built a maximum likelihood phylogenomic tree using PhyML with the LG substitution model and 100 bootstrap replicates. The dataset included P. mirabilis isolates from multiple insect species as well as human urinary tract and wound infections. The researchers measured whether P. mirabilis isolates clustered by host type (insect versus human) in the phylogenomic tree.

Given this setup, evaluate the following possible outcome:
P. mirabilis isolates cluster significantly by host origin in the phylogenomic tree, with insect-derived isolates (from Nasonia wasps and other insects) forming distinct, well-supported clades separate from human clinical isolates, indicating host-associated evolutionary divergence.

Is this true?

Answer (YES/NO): NO